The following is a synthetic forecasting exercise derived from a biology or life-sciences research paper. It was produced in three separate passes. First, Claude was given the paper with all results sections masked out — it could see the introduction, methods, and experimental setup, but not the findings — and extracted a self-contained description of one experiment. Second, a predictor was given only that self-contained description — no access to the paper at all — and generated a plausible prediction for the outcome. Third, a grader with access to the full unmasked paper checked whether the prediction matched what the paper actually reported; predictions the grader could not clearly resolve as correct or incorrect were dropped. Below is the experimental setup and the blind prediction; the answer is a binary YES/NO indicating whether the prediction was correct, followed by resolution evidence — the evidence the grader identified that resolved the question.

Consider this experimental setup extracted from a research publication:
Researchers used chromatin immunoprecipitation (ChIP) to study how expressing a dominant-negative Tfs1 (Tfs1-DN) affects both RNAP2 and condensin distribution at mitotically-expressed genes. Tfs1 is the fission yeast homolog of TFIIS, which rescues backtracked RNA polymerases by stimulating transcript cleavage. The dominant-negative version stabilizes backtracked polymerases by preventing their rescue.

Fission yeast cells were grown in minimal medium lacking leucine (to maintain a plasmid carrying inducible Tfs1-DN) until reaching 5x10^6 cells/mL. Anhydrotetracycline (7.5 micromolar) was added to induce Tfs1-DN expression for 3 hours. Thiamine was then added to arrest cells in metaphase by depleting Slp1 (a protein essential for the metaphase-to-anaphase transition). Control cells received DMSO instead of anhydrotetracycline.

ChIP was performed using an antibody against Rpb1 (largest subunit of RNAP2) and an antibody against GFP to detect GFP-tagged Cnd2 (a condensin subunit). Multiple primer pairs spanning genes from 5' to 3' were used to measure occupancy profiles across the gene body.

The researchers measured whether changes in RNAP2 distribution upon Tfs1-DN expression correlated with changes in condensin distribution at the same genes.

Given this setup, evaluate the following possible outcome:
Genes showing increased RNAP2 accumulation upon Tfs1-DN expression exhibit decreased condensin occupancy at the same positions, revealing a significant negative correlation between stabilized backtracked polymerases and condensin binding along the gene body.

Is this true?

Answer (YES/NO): NO